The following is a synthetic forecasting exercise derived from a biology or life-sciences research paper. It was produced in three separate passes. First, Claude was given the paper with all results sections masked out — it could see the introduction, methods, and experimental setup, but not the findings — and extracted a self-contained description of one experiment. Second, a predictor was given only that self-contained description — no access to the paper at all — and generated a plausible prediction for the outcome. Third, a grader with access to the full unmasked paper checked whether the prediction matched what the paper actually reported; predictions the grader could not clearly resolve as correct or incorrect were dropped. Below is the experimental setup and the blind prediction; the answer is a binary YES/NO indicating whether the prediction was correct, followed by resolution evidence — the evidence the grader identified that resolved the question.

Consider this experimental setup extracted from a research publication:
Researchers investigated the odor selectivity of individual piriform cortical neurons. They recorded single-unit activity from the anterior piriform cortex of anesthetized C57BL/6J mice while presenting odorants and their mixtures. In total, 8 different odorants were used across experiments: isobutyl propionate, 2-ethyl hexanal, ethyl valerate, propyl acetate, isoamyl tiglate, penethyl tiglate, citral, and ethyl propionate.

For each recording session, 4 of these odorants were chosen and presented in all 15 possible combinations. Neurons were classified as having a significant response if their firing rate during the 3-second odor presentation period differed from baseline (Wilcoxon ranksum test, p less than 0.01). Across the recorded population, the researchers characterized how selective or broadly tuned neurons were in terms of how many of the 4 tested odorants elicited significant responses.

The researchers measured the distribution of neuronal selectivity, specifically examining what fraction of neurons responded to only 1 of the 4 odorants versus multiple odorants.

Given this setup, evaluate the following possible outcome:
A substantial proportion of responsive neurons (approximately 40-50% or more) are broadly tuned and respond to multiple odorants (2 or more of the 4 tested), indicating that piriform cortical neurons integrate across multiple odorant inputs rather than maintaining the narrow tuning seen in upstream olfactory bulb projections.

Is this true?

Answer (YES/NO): YES